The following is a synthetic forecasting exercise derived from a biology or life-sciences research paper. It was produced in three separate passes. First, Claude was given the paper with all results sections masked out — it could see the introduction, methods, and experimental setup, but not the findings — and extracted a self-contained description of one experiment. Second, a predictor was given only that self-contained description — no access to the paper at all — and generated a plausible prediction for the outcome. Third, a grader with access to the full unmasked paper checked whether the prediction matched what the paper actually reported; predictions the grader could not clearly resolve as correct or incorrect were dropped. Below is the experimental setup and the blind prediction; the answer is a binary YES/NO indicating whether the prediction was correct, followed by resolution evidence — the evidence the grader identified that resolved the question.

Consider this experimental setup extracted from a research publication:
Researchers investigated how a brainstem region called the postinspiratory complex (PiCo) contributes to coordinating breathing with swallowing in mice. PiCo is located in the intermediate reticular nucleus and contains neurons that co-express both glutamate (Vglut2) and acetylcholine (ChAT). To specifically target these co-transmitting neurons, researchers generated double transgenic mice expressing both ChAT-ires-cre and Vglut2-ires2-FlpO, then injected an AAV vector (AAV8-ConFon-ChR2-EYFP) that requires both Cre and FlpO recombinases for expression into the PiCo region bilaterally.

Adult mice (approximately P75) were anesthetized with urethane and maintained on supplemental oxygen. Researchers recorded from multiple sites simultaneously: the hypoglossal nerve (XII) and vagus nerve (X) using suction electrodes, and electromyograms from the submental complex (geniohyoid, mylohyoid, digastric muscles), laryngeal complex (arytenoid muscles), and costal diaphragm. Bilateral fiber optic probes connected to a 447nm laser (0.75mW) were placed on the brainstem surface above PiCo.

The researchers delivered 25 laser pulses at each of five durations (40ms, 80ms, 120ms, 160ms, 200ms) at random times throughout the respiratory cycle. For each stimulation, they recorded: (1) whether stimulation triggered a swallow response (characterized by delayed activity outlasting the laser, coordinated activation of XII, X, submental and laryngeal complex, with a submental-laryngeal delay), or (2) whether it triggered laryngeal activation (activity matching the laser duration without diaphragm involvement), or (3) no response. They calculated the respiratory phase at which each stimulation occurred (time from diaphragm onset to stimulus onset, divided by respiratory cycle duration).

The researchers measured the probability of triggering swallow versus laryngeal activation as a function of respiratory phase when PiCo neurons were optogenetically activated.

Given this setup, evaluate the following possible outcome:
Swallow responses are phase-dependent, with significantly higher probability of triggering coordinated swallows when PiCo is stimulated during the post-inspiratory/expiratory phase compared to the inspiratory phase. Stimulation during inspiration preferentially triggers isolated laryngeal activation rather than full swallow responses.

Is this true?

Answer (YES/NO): NO